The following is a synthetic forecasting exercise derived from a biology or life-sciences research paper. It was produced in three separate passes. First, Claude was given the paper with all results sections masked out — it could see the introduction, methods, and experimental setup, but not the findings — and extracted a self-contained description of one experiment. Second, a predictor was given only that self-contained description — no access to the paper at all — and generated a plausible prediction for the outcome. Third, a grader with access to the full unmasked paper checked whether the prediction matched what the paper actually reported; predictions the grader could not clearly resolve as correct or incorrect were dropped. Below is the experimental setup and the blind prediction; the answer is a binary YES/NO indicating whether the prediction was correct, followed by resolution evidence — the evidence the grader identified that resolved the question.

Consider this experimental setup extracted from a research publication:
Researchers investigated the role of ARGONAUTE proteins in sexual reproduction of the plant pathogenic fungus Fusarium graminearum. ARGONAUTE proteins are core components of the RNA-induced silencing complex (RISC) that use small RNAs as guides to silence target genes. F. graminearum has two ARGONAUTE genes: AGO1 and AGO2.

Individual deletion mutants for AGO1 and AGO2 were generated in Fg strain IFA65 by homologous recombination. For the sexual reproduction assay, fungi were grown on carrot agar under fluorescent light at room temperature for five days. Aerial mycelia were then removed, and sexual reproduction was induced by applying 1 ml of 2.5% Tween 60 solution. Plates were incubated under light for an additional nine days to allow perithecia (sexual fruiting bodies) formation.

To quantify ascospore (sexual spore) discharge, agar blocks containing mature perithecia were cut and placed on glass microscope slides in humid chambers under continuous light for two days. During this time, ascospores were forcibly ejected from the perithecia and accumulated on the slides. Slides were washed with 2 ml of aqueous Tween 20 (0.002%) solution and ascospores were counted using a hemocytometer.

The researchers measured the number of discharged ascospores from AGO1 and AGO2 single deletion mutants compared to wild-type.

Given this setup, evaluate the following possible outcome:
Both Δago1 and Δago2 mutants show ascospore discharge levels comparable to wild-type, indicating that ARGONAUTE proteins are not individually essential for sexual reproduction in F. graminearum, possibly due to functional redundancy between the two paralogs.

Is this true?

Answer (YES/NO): NO